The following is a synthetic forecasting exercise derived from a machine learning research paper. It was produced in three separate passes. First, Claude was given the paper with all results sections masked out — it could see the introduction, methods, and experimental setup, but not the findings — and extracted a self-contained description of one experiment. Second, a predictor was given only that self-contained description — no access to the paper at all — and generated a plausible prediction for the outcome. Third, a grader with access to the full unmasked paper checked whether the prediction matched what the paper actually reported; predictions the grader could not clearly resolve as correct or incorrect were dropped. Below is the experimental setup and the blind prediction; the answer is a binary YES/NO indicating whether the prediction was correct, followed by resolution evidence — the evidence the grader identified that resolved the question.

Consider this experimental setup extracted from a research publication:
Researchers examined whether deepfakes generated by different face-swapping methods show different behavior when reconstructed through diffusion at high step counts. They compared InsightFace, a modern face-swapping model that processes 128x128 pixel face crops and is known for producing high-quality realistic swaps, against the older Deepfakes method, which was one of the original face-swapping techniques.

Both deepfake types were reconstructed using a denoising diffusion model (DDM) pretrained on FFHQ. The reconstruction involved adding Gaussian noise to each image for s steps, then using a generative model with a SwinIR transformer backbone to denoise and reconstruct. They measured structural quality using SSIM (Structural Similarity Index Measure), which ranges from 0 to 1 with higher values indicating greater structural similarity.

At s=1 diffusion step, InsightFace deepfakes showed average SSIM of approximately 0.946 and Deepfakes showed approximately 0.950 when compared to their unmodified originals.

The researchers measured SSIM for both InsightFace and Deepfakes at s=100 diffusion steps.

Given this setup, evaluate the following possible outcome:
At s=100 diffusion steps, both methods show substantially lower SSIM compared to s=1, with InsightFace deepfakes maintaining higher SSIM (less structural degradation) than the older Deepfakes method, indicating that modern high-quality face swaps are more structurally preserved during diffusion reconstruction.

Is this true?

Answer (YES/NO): YES